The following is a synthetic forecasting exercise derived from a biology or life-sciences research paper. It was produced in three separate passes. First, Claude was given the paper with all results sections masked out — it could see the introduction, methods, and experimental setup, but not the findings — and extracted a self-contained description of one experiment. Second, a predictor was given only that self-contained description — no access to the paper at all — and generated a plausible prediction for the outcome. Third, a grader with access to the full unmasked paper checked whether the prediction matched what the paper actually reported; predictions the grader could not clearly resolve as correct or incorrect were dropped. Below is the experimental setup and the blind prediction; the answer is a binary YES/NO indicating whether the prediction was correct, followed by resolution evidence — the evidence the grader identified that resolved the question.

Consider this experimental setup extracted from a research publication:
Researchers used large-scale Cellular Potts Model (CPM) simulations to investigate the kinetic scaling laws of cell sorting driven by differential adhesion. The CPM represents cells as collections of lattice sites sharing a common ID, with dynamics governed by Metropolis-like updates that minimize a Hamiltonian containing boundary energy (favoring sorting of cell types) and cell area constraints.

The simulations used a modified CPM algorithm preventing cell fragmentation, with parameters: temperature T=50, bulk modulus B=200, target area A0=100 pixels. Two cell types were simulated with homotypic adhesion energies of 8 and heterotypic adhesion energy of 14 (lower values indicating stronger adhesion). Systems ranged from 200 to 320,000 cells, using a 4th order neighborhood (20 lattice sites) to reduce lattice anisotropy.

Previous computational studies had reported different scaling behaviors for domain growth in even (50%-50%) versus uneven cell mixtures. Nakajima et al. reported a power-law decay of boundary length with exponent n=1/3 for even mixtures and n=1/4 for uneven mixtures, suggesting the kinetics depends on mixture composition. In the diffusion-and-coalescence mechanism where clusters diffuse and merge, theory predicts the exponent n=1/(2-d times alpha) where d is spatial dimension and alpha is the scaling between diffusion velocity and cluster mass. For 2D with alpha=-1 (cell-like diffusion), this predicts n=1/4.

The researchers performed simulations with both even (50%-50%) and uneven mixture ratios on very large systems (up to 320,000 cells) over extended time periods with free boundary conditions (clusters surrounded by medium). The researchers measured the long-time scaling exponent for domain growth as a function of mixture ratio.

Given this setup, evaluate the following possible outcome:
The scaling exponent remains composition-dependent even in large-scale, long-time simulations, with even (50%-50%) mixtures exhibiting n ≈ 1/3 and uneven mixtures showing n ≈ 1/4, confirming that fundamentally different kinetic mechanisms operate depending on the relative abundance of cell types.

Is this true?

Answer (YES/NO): NO